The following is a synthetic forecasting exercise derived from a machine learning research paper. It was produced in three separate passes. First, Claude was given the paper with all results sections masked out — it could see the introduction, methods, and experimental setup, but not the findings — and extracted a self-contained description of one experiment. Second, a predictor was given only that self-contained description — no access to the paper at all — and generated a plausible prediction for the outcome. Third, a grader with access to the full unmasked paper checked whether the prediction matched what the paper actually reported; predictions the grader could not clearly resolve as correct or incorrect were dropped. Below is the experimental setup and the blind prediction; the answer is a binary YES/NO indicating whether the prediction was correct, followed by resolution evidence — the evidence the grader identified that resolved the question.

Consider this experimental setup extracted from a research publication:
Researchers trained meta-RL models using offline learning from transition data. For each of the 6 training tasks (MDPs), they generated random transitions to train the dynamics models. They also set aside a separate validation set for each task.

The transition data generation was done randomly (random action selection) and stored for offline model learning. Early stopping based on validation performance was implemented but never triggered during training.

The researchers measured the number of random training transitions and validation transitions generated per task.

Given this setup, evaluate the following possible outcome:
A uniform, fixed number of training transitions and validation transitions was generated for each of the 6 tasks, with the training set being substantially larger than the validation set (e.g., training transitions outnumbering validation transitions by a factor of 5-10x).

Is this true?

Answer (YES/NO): NO